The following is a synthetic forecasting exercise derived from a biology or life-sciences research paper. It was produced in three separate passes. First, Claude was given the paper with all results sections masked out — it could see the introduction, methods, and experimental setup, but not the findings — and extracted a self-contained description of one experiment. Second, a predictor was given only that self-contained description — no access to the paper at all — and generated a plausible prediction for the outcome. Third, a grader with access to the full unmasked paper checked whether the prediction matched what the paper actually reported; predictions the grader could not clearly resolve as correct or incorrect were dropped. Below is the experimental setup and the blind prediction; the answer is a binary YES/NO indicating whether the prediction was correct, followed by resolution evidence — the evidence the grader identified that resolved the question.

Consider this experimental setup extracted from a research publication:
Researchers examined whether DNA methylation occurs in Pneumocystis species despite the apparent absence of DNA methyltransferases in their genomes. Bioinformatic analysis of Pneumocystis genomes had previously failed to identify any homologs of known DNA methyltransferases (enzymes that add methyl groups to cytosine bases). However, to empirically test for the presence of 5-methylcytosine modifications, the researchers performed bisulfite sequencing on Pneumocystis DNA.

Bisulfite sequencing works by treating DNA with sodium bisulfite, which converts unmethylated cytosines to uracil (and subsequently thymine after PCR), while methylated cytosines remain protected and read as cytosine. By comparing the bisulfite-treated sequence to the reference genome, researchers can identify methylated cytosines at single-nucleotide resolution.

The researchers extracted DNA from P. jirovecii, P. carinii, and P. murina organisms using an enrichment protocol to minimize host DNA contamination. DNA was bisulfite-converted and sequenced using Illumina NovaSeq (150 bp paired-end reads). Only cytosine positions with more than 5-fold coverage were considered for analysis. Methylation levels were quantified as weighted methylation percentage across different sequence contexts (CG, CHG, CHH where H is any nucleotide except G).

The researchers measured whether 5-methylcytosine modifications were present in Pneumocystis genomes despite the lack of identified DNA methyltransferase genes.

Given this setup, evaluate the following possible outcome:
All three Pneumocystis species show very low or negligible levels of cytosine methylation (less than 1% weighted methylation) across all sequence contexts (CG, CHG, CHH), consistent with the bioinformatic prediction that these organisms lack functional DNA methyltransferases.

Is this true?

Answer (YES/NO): NO